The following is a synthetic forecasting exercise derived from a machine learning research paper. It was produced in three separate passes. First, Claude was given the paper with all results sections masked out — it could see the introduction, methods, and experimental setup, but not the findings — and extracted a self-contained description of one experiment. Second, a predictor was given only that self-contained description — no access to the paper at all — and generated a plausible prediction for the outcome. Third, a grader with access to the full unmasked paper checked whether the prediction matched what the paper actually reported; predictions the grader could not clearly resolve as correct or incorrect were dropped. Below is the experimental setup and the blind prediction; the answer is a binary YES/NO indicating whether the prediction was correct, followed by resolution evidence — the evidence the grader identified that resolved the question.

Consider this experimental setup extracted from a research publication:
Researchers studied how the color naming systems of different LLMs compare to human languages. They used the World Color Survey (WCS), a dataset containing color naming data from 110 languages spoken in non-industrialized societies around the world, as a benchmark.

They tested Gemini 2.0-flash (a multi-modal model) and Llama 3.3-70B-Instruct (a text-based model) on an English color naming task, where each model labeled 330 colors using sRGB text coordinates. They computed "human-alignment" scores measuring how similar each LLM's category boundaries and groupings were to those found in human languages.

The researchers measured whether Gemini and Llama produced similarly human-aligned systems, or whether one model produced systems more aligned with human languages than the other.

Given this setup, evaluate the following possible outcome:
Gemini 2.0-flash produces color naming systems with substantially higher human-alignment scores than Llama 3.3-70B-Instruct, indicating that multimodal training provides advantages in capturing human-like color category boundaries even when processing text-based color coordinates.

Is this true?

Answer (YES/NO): NO